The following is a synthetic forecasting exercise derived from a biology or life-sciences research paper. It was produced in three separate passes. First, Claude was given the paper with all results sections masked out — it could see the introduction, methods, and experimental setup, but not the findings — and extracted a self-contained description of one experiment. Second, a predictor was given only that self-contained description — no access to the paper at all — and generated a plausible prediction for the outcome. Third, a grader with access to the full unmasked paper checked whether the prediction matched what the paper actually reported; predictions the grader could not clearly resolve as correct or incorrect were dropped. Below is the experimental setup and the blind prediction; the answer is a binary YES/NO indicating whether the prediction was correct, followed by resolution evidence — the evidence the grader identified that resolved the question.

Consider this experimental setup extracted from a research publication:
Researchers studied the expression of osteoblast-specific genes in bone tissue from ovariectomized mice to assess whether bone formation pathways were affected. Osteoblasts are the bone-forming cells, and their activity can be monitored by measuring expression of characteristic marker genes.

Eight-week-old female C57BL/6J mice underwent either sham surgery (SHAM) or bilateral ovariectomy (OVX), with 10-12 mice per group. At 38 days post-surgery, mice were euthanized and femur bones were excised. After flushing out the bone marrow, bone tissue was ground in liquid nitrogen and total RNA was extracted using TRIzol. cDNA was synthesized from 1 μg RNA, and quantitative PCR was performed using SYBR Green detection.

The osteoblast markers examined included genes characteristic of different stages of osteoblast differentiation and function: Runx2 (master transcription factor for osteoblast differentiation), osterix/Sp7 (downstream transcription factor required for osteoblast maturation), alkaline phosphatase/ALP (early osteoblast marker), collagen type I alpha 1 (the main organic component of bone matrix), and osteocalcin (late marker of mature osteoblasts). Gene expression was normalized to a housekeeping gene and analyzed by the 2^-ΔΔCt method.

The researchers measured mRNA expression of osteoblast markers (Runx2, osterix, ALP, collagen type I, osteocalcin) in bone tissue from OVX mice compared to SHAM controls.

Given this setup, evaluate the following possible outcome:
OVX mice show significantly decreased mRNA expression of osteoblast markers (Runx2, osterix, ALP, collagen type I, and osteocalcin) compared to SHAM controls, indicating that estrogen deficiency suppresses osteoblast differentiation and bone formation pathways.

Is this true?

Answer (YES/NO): NO